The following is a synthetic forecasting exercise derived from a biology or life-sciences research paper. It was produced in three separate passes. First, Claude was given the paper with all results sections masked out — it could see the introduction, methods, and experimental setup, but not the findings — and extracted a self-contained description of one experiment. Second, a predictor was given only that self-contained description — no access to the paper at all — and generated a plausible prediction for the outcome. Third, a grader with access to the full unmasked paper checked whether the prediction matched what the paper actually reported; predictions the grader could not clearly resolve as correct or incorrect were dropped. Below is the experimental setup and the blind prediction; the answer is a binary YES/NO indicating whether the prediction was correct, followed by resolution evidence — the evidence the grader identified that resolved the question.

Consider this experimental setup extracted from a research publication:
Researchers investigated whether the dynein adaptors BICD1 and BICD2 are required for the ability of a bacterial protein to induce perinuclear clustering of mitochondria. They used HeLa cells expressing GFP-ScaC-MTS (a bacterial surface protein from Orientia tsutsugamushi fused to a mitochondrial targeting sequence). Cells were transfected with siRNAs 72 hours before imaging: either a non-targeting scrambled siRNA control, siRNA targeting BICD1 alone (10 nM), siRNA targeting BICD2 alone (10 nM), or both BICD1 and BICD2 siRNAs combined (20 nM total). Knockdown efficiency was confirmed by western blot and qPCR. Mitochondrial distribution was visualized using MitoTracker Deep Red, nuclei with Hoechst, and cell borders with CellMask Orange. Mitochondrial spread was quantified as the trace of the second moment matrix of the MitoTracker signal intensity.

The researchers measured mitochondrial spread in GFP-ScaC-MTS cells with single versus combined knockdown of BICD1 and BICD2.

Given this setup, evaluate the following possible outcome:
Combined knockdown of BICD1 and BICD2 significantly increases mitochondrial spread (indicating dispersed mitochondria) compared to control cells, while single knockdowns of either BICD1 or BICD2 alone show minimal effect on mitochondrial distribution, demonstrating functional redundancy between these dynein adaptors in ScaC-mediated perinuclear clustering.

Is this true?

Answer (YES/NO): NO